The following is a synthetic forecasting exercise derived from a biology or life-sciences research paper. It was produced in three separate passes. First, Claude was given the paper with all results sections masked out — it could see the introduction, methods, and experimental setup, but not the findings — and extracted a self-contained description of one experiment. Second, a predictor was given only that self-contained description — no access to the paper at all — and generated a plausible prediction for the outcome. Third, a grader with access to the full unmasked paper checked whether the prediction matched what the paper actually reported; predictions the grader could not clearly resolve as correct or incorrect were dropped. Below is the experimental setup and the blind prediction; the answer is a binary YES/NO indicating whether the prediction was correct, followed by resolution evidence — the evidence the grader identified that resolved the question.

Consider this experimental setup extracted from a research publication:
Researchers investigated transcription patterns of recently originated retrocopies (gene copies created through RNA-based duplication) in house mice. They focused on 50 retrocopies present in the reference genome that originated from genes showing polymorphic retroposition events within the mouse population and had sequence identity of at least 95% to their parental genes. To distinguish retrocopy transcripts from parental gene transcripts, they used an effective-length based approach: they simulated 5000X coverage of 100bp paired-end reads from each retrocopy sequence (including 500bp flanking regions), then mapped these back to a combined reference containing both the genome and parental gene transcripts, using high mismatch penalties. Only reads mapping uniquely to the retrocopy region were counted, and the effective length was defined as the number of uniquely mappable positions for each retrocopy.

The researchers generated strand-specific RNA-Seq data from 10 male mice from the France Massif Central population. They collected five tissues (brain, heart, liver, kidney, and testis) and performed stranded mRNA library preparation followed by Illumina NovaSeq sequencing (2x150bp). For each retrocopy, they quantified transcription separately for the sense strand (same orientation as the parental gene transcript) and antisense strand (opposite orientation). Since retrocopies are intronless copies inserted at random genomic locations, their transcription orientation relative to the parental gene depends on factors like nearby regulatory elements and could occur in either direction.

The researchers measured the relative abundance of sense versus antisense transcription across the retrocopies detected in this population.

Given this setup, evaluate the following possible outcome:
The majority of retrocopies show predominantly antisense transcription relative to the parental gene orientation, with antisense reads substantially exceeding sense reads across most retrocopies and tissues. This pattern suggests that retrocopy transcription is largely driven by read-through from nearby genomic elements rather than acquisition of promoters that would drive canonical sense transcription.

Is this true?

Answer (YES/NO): NO